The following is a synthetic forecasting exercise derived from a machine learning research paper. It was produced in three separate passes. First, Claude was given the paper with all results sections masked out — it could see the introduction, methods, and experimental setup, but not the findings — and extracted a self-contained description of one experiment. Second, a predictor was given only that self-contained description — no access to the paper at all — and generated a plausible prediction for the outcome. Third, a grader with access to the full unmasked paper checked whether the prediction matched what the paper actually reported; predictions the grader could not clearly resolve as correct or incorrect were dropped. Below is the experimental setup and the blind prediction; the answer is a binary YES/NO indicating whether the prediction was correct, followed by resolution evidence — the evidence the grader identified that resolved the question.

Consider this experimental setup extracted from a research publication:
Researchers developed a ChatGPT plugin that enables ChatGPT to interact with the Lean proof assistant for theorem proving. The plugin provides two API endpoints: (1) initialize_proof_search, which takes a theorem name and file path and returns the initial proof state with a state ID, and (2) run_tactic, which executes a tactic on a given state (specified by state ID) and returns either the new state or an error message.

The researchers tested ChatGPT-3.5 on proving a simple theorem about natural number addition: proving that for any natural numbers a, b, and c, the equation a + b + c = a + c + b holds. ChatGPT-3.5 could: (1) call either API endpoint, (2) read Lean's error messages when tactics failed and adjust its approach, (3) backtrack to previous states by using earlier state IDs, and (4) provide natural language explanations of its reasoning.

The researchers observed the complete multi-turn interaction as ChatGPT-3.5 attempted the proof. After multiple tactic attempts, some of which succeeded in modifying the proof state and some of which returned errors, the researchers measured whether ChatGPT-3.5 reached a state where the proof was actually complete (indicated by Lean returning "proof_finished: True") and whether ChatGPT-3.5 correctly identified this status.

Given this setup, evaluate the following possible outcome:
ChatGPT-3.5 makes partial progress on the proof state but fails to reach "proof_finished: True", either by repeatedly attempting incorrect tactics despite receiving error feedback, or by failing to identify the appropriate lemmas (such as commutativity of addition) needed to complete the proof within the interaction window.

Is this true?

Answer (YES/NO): NO